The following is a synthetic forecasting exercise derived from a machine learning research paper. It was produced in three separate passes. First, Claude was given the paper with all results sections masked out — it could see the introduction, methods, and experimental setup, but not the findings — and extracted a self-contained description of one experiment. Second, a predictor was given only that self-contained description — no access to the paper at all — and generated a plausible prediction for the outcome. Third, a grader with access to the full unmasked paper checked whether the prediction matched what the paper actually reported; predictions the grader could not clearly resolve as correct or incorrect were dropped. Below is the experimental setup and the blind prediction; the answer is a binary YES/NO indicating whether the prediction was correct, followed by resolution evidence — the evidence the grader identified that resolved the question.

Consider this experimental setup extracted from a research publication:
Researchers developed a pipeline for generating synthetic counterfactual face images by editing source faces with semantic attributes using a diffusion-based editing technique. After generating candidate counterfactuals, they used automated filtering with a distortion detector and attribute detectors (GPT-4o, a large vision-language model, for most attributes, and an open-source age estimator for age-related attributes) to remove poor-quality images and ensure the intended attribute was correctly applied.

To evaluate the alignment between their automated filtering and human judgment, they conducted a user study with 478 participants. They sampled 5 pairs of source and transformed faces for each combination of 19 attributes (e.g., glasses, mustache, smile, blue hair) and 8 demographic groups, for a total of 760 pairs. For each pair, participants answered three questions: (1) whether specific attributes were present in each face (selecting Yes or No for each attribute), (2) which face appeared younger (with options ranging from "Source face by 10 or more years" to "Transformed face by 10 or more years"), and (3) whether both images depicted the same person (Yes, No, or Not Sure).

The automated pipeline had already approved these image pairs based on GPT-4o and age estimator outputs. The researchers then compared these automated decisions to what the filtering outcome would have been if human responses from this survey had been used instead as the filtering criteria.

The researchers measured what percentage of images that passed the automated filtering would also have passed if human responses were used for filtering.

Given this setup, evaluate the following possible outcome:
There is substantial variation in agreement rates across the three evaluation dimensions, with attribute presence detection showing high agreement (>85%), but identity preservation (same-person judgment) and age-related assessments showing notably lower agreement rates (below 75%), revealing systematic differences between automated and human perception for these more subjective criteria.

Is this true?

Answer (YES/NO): NO